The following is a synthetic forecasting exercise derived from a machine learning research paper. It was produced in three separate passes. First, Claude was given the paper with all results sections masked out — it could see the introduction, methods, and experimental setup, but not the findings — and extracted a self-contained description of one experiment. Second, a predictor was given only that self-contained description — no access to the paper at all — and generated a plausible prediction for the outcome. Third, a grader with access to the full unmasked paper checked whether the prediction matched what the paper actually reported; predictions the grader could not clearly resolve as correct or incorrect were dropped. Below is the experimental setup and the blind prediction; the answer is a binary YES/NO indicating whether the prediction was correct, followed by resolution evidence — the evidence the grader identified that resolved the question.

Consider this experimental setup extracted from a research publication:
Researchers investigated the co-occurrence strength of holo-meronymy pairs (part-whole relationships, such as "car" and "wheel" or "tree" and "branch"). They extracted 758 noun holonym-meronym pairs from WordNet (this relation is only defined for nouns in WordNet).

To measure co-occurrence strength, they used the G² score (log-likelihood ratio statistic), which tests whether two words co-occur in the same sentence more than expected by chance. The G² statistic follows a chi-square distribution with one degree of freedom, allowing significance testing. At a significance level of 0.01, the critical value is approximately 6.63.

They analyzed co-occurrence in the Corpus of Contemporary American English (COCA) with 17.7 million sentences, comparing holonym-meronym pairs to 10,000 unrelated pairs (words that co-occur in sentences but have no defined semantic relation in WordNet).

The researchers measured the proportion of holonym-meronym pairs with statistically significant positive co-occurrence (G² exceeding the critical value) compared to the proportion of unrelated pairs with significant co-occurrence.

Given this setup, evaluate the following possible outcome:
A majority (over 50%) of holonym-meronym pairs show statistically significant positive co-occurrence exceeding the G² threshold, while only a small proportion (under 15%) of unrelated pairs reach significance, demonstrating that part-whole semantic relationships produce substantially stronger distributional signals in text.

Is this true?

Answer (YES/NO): NO